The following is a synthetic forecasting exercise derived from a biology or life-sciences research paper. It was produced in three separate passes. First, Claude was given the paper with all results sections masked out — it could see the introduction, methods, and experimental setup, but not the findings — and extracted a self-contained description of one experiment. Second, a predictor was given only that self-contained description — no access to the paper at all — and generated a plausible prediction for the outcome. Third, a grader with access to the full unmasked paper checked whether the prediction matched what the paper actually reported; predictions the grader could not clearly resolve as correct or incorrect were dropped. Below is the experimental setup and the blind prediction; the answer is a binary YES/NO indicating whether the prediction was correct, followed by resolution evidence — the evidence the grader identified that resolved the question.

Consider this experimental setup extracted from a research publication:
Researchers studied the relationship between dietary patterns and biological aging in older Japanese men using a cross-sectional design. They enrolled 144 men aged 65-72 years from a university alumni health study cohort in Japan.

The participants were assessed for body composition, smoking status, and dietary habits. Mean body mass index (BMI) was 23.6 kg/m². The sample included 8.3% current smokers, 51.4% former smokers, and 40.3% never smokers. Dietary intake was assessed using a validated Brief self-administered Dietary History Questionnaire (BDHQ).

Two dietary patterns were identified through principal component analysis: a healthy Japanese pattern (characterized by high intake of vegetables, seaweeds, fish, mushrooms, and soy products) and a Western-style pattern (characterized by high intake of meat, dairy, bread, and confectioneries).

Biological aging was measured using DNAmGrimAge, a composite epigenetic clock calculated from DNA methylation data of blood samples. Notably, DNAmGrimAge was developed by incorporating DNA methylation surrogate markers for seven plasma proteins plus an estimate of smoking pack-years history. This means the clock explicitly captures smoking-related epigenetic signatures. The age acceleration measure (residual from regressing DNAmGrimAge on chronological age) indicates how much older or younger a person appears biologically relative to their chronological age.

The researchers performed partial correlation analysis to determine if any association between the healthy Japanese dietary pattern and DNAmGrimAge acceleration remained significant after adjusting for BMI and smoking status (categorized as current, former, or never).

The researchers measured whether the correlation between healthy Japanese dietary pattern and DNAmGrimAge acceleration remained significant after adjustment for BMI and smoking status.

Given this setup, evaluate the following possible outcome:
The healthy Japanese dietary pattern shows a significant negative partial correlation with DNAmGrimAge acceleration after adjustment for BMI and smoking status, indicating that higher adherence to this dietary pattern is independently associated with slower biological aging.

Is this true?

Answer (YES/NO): YES